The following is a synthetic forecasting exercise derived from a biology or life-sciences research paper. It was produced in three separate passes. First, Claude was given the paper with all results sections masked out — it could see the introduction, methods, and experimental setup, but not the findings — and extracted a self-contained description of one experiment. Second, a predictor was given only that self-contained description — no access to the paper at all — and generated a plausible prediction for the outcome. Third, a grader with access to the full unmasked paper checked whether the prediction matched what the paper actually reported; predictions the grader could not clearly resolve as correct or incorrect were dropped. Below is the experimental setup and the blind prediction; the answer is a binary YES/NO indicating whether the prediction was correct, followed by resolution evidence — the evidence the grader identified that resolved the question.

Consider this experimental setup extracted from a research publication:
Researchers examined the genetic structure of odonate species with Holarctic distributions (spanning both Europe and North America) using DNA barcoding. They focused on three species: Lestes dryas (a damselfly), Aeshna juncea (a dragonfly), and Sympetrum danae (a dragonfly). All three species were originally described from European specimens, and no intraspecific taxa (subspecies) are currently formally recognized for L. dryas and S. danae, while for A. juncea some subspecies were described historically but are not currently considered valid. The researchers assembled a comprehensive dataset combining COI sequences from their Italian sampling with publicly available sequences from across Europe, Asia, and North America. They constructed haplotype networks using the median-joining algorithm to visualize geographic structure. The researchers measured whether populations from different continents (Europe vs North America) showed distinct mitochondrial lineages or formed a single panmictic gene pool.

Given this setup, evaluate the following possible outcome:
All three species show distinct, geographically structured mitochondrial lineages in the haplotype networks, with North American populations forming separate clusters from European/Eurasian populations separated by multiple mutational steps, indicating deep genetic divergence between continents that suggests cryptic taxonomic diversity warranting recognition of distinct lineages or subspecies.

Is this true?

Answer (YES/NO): YES